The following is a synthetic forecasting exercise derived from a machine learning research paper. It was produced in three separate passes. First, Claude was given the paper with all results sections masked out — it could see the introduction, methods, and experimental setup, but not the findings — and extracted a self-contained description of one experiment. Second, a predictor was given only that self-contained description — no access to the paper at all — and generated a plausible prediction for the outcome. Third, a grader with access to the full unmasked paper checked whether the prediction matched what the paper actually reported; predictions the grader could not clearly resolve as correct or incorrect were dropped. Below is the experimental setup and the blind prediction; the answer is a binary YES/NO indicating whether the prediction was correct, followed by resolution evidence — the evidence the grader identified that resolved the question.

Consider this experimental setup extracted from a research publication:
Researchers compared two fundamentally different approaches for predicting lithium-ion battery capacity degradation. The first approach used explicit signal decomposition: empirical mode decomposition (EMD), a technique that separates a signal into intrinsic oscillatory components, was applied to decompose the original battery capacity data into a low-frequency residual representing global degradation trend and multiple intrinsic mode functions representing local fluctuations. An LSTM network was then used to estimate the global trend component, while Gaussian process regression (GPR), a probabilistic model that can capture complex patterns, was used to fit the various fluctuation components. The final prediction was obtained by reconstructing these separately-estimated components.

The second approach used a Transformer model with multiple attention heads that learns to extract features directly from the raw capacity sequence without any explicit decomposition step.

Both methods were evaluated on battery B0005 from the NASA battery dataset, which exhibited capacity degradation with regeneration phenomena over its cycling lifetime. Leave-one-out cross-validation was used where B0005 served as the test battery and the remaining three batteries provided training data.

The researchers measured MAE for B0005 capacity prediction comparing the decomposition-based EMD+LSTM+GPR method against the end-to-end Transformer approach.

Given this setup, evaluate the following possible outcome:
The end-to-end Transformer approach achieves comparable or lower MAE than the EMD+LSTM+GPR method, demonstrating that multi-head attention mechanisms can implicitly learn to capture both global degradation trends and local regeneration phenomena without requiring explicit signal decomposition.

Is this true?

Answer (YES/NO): NO